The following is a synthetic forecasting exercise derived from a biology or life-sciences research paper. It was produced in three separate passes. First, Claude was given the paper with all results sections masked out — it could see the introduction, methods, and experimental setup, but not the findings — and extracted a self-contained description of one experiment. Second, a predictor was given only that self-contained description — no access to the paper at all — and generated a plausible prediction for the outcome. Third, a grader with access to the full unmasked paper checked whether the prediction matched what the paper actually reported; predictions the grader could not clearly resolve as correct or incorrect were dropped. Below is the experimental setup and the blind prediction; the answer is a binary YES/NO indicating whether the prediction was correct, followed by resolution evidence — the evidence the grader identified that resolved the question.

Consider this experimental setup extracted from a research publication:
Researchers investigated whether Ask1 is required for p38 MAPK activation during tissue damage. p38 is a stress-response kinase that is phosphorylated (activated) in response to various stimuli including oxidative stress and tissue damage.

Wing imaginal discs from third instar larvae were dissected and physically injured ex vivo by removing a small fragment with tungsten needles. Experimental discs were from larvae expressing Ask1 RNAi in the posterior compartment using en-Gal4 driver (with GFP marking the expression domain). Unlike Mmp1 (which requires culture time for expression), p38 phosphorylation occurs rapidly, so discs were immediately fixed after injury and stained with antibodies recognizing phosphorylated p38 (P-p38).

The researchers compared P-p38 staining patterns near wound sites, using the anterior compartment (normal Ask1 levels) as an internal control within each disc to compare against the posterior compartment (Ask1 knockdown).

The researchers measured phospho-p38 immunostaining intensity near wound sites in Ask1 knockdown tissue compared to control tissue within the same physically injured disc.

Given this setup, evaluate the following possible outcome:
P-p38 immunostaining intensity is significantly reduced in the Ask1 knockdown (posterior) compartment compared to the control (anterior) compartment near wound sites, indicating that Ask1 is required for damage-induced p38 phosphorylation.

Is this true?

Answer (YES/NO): YES